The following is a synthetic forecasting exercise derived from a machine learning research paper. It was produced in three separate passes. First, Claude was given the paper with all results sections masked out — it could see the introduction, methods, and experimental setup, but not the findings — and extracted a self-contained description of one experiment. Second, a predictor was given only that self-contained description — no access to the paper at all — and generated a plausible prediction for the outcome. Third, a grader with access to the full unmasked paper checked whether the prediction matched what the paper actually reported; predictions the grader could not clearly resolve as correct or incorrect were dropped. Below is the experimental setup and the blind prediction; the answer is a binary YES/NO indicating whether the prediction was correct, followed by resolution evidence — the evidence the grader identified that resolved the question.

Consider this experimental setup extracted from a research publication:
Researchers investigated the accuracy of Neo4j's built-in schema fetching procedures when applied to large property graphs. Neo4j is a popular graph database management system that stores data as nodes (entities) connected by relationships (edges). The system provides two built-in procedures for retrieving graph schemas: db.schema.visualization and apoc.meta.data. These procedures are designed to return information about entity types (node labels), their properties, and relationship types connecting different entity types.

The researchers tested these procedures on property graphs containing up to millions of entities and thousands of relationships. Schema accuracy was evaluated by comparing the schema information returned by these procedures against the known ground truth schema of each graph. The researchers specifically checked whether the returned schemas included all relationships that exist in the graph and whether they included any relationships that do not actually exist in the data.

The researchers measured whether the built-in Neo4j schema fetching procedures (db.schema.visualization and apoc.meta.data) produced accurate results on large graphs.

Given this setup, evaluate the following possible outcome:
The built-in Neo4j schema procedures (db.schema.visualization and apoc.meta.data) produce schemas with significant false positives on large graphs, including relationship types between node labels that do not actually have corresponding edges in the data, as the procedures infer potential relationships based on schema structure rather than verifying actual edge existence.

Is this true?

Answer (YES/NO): NO